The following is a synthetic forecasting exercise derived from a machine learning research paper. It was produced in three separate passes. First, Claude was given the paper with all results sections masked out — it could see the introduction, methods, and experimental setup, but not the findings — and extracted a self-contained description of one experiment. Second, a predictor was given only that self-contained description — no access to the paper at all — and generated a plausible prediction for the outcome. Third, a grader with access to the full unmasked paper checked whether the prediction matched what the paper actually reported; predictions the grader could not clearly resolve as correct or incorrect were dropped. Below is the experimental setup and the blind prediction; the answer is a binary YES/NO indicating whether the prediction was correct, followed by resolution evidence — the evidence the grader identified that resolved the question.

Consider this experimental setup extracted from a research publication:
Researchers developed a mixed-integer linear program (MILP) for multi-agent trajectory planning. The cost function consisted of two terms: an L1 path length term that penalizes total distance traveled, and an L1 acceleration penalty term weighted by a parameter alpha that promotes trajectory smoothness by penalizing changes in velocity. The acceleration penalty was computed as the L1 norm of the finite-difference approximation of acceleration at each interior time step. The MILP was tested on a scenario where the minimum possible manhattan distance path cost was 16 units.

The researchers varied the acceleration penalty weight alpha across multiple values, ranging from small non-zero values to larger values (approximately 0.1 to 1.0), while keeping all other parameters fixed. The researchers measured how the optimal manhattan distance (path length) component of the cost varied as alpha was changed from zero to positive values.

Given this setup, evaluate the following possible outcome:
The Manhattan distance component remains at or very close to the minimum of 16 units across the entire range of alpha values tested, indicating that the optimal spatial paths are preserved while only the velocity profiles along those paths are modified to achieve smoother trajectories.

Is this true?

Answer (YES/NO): YES